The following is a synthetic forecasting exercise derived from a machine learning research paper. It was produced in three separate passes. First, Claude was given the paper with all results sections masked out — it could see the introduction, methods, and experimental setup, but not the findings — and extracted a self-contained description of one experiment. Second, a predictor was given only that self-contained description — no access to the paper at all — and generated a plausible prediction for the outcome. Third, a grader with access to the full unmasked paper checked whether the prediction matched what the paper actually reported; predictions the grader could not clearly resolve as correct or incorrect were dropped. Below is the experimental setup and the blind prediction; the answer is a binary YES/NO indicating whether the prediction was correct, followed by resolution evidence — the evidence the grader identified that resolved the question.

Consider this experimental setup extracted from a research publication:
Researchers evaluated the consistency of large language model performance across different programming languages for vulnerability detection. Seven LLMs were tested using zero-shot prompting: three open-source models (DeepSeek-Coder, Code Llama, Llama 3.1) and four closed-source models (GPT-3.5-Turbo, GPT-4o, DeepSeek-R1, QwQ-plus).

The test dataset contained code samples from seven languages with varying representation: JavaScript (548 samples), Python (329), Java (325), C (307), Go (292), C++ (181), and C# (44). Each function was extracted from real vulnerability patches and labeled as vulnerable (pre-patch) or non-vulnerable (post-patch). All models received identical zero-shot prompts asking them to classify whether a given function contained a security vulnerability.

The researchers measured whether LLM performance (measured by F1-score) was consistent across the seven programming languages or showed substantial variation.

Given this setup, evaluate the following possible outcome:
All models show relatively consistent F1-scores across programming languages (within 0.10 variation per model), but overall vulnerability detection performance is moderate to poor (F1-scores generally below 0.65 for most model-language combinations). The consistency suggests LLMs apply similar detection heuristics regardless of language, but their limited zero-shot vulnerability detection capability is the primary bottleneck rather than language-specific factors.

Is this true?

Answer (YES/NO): NO